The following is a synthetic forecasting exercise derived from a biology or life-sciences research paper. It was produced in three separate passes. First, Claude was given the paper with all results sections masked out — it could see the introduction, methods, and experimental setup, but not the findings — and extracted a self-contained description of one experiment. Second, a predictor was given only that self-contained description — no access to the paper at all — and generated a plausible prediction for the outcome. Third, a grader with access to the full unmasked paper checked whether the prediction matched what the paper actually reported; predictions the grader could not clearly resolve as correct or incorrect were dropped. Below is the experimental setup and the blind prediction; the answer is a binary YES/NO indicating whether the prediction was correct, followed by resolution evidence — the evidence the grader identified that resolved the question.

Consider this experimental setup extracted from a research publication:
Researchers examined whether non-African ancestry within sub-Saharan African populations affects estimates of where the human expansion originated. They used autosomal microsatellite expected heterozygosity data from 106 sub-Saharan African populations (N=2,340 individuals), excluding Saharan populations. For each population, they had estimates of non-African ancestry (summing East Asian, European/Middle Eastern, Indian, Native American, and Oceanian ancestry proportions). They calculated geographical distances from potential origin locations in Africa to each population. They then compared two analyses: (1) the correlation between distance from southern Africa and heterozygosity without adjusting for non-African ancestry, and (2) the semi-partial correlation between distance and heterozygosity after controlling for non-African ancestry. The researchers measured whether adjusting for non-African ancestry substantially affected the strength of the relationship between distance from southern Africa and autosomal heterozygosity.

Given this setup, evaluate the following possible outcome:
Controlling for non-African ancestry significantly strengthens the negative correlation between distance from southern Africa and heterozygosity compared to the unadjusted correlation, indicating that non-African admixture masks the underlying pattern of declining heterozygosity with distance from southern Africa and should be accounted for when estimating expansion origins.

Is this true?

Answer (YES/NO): NO